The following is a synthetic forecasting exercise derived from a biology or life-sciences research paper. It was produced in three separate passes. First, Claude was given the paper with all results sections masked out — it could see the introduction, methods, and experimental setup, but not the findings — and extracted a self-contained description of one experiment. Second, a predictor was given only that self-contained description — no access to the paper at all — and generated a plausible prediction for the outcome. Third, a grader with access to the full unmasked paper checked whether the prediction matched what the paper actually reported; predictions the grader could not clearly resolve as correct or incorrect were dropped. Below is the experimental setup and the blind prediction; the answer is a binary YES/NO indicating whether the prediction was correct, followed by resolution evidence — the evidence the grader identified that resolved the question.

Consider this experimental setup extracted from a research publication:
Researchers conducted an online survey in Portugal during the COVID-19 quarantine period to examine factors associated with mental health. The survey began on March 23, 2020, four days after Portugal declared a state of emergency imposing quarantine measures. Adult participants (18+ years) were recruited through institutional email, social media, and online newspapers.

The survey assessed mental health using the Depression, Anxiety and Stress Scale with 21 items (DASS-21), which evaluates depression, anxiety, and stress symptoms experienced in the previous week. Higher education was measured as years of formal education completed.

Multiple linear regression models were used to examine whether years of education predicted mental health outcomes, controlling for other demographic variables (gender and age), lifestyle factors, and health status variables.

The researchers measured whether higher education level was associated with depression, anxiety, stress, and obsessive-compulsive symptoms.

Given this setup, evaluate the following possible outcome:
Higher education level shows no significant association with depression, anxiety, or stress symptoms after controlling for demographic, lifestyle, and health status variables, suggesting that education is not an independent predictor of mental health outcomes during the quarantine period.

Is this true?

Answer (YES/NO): NO